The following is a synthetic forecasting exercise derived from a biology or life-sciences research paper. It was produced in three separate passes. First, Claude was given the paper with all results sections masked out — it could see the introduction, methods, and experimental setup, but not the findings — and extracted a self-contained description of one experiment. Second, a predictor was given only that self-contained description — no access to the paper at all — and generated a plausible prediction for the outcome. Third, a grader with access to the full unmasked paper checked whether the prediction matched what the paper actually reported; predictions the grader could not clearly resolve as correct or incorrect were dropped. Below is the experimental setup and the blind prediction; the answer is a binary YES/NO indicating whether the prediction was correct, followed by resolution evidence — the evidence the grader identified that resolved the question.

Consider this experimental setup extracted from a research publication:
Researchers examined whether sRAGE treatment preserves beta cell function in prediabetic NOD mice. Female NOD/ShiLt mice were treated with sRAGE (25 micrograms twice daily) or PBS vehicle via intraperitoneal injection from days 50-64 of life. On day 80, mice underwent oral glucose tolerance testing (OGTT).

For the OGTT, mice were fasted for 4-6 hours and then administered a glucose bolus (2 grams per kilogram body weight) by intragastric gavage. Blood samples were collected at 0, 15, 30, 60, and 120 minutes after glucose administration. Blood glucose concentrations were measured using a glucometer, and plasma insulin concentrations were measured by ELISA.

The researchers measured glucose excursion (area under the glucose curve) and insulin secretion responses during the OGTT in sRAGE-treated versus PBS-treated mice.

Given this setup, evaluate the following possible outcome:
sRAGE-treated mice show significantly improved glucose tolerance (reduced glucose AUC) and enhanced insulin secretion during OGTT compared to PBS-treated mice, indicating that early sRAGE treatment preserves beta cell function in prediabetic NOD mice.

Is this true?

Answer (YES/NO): NO